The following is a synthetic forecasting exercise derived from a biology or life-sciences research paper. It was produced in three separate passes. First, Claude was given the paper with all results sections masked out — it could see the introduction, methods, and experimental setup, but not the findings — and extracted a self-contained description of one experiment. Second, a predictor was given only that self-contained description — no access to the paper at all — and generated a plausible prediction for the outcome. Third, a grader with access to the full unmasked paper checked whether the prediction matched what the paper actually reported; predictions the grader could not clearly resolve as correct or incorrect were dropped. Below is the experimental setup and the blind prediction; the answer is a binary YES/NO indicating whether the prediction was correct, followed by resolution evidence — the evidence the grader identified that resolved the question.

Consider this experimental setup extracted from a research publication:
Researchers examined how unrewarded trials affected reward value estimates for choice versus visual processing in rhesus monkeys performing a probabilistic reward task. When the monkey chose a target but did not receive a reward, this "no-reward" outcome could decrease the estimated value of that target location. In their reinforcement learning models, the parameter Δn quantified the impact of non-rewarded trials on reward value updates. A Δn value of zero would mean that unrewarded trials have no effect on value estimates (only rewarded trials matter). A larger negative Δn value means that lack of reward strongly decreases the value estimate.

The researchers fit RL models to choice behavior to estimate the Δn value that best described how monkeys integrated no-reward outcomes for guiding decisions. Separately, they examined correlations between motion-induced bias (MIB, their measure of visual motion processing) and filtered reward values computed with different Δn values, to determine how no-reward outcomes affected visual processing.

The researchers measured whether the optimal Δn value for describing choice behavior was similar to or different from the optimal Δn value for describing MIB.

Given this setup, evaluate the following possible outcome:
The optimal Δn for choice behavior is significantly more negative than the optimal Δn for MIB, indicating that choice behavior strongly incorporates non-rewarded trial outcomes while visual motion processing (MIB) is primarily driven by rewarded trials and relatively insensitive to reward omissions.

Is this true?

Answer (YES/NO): NO